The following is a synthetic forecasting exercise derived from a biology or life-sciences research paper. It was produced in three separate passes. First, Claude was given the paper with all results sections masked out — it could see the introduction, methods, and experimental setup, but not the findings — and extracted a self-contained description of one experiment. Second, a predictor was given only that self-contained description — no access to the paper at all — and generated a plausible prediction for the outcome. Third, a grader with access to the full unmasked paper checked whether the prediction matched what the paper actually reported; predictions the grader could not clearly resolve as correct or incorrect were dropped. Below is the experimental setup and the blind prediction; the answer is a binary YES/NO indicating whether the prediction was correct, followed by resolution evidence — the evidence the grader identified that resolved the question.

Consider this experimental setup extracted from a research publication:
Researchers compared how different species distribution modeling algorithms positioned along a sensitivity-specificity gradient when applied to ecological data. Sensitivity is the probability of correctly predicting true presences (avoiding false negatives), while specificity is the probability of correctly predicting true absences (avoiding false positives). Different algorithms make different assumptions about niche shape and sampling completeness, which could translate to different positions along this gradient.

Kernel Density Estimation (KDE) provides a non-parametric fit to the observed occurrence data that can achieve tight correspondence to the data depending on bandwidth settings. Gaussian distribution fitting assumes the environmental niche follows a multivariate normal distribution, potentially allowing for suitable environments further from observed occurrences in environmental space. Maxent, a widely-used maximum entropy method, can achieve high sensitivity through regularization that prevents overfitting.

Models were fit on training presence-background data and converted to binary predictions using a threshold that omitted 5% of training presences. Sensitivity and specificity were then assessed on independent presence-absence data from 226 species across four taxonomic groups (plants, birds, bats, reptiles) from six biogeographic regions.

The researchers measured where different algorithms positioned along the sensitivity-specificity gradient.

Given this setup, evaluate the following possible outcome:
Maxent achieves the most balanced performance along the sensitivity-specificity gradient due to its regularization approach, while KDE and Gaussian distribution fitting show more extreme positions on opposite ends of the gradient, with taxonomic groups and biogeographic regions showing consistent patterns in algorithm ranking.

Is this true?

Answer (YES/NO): NO